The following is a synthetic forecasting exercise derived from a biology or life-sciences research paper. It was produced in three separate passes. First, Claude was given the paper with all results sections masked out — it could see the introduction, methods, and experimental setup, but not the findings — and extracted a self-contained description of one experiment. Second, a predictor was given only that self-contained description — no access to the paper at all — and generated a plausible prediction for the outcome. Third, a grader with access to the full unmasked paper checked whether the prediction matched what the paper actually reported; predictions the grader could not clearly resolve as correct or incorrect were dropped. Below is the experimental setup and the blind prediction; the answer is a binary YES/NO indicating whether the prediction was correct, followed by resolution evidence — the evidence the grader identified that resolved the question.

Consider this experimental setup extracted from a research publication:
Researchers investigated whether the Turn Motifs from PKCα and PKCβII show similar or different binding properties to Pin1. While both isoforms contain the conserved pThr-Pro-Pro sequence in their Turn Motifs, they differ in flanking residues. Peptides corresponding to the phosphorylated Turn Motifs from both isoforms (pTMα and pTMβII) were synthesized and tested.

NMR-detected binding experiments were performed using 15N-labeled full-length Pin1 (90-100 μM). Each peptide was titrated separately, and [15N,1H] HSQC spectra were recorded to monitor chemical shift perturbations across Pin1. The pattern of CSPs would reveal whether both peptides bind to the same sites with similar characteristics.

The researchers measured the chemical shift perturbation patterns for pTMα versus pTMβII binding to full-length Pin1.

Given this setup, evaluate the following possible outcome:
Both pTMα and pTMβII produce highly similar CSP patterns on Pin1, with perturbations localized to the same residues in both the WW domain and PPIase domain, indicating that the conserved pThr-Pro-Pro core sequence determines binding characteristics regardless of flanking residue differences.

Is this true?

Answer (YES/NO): NO